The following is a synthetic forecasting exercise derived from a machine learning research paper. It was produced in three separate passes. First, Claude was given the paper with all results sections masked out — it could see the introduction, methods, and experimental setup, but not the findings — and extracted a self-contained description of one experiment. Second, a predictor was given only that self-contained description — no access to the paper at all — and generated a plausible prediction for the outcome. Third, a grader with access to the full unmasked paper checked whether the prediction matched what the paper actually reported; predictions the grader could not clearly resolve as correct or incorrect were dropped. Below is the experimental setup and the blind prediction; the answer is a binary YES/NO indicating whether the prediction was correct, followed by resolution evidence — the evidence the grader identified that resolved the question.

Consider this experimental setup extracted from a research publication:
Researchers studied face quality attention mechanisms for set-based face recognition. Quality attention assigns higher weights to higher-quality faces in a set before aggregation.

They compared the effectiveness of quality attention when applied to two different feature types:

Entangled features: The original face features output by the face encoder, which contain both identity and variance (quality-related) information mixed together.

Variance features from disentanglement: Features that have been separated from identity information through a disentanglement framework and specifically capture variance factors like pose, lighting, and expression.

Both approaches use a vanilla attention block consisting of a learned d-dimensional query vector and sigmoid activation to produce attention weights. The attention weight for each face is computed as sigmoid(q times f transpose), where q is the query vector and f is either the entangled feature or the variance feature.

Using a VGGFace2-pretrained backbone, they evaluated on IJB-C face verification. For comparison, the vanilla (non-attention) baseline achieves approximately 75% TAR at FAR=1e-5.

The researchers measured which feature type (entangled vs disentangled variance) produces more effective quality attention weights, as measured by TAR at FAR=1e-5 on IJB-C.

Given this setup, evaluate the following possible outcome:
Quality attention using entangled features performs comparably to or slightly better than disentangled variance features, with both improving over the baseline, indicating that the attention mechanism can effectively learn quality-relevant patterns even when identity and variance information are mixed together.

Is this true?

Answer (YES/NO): NO